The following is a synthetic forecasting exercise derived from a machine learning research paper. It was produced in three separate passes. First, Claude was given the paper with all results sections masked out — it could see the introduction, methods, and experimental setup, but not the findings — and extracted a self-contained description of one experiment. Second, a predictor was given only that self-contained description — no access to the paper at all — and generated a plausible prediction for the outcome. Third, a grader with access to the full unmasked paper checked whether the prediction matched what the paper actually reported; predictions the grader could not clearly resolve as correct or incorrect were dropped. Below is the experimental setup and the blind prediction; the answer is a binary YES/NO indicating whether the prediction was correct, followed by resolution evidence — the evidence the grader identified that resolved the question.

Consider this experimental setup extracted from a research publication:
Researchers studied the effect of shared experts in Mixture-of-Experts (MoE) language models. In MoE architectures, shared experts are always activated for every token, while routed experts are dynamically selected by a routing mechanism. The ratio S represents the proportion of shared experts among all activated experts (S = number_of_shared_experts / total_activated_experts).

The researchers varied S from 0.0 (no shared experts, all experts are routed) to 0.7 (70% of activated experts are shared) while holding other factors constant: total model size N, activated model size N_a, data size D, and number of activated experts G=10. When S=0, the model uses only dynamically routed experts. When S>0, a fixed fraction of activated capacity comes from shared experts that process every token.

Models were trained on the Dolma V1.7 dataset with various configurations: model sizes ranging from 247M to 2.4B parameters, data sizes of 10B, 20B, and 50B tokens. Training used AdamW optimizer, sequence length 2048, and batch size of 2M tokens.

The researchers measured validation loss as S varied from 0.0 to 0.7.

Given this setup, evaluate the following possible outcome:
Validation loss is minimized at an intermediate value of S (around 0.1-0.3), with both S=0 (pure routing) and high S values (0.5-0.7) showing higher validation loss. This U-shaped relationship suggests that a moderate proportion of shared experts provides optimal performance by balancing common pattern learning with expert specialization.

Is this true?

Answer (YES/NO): YES